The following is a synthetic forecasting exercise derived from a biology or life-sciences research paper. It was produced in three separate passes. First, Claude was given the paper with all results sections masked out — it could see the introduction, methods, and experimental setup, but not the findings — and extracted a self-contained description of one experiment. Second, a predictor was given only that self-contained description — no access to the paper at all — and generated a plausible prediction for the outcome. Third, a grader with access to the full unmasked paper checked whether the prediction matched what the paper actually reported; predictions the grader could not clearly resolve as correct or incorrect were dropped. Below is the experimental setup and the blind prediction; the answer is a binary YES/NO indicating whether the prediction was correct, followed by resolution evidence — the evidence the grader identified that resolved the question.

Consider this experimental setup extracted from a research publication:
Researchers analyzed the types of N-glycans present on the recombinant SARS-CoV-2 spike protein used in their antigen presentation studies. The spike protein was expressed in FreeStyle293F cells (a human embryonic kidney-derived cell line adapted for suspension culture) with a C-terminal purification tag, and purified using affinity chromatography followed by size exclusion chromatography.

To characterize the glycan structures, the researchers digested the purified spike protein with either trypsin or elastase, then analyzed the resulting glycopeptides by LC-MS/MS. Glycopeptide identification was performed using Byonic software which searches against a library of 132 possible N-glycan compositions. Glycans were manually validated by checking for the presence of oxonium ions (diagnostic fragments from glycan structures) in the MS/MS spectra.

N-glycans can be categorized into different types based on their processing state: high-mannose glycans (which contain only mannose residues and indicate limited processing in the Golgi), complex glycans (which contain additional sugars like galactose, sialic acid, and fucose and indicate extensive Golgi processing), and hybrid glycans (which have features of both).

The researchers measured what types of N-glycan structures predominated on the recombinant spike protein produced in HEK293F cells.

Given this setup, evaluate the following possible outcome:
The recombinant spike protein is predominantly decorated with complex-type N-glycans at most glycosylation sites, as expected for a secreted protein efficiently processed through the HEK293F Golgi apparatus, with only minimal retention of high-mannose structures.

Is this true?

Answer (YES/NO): NO